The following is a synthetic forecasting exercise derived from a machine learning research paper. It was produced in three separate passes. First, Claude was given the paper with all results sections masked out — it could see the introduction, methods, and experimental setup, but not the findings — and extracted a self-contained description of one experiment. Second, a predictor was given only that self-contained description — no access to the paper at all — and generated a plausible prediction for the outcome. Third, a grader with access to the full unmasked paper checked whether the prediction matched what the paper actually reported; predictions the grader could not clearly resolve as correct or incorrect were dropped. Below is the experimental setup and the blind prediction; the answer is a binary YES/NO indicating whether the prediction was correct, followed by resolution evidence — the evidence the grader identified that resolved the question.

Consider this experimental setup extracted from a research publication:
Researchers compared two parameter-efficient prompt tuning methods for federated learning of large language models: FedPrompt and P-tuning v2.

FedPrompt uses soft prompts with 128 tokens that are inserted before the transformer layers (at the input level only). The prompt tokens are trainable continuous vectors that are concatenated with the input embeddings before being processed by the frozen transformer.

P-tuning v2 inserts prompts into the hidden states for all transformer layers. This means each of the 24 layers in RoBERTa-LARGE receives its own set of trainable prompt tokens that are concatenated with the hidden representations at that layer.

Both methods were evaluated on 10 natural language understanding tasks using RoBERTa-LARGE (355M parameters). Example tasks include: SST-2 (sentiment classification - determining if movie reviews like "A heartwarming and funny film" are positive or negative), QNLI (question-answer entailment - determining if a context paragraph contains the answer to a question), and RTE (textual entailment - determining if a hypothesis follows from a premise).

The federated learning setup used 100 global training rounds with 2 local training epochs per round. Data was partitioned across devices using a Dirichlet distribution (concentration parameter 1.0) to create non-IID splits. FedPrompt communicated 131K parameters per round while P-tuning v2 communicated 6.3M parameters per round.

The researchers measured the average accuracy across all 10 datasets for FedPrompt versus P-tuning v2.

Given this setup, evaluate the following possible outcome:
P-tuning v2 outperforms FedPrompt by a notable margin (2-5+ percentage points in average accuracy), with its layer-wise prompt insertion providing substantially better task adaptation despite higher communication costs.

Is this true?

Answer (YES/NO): YES